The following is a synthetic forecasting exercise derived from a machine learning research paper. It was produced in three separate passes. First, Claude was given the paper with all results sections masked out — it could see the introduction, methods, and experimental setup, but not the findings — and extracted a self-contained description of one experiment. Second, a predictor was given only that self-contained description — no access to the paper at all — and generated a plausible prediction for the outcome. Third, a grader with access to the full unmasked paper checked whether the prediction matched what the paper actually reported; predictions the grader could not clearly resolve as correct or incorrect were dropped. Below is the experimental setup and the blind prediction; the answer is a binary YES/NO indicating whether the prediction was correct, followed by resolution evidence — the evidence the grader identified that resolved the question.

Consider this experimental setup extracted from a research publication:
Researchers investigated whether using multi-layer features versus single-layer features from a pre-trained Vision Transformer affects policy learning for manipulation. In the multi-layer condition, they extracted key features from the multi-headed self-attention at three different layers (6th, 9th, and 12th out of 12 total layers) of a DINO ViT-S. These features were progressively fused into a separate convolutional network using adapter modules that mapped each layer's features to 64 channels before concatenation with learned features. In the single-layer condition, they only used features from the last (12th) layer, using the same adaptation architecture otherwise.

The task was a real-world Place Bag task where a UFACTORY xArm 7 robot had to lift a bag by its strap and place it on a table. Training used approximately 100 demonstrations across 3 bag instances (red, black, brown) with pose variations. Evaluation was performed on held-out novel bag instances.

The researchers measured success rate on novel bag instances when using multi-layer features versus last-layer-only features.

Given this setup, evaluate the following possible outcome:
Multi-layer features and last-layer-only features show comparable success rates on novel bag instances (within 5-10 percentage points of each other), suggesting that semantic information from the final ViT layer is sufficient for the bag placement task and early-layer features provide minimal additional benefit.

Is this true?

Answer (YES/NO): NO